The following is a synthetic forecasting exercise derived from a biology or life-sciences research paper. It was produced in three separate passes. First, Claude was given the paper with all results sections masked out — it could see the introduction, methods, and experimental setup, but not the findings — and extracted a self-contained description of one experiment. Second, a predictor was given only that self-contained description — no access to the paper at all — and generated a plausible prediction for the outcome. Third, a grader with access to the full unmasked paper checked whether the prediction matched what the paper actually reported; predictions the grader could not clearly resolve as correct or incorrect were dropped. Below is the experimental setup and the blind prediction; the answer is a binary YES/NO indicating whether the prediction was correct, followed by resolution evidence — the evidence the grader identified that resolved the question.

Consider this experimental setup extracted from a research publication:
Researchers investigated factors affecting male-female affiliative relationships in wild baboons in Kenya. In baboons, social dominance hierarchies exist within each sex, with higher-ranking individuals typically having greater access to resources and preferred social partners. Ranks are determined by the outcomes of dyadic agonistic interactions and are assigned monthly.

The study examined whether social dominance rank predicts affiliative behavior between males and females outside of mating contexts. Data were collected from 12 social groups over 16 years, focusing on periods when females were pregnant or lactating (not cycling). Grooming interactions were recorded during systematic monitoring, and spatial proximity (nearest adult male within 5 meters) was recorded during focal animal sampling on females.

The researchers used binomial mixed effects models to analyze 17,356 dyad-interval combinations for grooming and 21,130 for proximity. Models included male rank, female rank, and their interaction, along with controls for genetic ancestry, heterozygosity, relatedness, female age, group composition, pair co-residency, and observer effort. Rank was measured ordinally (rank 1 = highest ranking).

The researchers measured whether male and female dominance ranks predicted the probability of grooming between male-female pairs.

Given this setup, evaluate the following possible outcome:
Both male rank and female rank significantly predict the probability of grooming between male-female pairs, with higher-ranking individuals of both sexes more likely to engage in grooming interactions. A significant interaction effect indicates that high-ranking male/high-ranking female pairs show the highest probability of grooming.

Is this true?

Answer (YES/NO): YES